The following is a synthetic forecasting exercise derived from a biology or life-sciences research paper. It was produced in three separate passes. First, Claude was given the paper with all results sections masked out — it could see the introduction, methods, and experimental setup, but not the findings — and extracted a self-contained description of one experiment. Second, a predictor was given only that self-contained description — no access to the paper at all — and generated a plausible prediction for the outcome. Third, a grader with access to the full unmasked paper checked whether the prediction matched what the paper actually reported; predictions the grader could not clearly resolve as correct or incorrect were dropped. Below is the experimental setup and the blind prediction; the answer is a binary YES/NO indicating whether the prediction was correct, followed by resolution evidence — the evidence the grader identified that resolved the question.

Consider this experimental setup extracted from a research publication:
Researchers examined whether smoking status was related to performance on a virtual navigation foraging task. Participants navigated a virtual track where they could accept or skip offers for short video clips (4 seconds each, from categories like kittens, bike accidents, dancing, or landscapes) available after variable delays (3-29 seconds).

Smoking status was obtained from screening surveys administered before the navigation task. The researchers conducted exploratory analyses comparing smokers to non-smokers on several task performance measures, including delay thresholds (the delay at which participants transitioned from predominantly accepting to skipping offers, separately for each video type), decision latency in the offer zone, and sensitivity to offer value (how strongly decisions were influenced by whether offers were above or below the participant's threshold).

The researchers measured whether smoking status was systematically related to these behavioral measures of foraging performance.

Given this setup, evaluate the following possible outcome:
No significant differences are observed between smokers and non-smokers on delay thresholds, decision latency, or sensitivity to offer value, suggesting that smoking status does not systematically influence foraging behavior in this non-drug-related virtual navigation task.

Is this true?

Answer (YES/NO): YES